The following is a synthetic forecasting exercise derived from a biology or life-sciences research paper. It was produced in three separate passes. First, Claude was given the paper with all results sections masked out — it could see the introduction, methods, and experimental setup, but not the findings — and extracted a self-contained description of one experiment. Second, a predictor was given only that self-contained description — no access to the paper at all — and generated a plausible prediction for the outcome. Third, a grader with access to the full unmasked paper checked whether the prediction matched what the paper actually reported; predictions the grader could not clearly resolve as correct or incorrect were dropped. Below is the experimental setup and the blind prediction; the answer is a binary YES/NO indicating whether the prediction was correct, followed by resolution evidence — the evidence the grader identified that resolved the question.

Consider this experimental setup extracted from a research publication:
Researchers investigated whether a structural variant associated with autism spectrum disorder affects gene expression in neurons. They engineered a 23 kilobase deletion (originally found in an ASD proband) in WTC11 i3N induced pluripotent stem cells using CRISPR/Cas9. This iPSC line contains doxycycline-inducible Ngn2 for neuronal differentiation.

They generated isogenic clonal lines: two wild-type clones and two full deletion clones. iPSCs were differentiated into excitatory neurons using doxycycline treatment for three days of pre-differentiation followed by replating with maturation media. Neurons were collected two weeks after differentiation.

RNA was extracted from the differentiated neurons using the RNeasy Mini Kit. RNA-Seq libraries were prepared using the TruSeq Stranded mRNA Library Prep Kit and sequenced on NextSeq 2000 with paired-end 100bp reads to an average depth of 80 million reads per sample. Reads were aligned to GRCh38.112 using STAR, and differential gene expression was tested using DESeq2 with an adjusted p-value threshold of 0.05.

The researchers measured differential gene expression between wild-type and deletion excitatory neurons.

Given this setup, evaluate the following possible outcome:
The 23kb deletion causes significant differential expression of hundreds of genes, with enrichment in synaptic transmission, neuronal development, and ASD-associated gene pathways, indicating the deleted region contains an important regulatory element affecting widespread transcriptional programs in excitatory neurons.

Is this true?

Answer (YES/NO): YES